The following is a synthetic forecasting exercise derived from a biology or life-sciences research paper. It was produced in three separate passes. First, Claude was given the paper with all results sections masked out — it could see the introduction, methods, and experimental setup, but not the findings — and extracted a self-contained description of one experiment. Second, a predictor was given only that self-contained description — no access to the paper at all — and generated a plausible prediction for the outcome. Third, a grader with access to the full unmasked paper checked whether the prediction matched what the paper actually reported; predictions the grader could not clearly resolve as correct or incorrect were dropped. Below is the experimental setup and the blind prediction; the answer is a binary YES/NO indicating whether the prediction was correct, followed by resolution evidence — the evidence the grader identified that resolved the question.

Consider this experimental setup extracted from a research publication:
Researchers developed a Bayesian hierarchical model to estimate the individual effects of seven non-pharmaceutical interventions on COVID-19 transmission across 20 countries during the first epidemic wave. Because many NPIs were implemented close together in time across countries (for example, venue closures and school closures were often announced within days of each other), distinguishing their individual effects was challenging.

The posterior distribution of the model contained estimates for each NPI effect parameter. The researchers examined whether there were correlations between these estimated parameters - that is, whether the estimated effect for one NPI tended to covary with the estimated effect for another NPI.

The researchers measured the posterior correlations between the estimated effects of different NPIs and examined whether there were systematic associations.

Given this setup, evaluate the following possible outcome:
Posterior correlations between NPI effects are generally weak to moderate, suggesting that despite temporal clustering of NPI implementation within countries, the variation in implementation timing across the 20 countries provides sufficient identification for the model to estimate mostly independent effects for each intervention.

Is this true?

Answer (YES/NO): NO